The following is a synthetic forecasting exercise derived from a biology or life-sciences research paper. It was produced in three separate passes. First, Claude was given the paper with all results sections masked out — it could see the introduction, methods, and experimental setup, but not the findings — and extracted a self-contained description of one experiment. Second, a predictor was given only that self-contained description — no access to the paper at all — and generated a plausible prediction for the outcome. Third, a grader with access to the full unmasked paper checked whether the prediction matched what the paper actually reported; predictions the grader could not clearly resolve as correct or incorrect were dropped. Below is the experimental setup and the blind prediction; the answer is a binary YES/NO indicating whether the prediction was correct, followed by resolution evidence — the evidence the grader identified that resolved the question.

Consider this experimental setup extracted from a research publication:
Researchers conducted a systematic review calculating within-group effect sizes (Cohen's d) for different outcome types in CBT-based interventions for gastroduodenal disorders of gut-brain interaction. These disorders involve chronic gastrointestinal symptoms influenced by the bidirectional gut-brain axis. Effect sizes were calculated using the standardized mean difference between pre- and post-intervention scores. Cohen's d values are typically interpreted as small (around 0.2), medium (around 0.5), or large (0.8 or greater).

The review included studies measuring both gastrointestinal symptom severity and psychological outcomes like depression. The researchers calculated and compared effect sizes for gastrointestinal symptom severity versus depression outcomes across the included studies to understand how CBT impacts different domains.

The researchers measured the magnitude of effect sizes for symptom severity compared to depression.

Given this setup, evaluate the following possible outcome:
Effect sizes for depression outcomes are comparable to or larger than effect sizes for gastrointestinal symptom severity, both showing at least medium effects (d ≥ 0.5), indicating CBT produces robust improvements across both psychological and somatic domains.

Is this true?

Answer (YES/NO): NO